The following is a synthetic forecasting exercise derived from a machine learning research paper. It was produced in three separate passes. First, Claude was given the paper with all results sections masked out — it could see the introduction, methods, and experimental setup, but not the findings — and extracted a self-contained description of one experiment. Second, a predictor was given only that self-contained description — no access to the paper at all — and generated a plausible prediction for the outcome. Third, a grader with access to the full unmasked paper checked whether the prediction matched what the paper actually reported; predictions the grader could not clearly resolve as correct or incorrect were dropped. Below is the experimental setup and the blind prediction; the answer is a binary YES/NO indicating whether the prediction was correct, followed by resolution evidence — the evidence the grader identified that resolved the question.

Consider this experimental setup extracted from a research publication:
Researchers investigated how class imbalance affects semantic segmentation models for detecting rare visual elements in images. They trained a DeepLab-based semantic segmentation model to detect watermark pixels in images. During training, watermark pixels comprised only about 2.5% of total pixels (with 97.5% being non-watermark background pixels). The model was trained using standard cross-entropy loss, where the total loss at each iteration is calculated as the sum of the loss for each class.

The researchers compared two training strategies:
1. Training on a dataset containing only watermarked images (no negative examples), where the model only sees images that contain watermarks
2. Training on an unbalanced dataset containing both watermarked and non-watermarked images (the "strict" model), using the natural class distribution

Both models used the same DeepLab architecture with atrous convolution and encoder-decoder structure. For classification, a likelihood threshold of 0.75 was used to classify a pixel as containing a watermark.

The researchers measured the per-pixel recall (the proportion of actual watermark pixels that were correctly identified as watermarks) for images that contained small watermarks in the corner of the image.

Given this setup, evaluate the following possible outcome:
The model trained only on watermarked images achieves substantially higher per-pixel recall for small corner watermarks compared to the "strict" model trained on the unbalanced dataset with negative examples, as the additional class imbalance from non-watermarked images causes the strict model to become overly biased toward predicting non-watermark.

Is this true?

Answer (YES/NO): YES